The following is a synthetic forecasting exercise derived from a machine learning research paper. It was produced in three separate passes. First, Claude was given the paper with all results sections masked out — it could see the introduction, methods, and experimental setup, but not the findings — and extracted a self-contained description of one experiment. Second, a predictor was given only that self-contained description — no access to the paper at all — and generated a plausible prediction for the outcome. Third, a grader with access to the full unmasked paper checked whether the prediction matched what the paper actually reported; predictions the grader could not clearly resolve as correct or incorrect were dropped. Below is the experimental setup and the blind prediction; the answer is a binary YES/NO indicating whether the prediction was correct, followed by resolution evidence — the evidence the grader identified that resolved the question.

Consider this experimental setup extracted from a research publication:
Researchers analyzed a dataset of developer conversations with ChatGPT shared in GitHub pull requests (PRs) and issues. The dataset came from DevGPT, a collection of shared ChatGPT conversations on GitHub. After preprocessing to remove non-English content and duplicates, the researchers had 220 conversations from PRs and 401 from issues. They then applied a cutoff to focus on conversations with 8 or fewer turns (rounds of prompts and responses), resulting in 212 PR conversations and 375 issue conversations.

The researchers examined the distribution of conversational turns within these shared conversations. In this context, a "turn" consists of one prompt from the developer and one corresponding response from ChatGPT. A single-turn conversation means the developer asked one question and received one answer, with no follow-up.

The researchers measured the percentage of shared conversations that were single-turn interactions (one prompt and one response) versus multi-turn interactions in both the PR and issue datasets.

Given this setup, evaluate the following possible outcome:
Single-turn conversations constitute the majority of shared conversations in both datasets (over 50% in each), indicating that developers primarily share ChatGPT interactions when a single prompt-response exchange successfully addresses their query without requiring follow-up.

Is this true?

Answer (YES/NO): YES